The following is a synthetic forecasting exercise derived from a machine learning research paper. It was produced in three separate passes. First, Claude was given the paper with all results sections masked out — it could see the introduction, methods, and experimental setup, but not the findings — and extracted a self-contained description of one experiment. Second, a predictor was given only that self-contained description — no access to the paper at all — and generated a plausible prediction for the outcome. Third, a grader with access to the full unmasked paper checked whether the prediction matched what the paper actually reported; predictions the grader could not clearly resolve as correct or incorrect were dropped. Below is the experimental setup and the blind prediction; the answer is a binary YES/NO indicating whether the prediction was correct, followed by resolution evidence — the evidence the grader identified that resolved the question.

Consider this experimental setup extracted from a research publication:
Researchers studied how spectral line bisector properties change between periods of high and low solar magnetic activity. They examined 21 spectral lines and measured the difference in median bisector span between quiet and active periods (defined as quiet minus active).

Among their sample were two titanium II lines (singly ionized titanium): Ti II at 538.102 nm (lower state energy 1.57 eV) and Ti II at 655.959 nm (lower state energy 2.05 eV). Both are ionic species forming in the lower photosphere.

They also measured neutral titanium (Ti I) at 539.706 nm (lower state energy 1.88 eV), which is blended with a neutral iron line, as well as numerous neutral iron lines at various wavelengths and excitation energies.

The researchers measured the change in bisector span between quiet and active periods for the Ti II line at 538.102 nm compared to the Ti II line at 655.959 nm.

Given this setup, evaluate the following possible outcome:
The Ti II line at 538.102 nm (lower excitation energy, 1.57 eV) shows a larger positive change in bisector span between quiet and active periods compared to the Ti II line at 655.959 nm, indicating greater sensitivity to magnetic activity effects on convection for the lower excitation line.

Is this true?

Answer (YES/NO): YES